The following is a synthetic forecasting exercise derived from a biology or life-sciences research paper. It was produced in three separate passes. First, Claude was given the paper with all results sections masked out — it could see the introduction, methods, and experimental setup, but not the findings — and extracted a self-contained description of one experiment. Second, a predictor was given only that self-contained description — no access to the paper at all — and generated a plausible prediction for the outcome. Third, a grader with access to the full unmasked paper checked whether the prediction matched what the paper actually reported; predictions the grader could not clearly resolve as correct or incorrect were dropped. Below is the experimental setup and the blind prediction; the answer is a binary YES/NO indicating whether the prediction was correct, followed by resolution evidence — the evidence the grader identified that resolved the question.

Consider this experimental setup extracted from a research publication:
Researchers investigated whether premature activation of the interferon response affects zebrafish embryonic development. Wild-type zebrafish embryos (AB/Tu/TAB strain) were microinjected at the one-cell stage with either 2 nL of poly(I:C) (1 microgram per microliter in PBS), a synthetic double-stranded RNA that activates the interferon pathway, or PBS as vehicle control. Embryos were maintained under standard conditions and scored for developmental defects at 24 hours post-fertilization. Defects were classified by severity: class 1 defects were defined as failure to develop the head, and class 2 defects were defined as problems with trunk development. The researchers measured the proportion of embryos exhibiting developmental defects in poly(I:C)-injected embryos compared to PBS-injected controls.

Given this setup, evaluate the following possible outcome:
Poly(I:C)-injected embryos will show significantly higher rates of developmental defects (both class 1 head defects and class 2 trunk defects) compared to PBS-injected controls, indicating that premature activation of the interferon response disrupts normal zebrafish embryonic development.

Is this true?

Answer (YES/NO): YES